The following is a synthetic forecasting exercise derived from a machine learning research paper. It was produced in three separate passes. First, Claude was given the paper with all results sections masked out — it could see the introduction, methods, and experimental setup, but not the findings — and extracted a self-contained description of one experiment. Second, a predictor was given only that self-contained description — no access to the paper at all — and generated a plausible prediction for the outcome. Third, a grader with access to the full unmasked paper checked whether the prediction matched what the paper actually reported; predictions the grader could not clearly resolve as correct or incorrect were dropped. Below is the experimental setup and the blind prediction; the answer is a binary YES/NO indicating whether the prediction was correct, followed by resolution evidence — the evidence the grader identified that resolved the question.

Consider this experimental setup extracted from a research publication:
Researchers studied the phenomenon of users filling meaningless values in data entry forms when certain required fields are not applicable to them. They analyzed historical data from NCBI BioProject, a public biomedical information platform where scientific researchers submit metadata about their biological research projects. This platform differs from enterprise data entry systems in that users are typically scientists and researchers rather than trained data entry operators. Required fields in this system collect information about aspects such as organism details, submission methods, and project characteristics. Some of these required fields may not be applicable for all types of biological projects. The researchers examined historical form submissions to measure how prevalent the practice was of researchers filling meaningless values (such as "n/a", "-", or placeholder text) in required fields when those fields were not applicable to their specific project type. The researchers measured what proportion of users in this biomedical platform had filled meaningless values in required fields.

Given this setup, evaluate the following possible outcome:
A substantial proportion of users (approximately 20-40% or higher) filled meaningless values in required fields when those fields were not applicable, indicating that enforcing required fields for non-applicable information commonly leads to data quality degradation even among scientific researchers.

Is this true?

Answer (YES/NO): YES